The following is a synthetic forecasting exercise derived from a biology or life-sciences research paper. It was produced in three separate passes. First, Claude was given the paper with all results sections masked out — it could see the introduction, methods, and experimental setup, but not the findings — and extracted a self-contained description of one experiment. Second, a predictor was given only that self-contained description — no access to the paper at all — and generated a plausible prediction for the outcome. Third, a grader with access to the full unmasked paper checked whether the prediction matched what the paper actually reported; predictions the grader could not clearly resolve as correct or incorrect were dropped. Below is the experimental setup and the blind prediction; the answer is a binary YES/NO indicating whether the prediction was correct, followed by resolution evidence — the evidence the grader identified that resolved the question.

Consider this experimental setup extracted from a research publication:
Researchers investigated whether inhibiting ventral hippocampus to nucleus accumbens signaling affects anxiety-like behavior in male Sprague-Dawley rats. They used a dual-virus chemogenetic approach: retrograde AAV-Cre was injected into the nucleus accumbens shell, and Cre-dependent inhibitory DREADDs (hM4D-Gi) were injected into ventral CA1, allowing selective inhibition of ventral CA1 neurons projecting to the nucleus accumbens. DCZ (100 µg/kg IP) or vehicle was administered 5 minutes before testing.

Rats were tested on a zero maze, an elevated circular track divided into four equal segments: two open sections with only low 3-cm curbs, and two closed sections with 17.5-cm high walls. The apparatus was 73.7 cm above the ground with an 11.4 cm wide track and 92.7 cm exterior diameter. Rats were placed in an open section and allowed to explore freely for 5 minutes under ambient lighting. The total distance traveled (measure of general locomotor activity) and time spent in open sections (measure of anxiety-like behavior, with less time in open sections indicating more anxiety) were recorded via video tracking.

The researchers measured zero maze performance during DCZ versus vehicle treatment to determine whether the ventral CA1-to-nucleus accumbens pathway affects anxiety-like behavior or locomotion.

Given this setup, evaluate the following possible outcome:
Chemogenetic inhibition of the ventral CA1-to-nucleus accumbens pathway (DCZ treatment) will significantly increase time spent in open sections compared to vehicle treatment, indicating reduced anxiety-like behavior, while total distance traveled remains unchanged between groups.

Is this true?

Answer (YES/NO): NO